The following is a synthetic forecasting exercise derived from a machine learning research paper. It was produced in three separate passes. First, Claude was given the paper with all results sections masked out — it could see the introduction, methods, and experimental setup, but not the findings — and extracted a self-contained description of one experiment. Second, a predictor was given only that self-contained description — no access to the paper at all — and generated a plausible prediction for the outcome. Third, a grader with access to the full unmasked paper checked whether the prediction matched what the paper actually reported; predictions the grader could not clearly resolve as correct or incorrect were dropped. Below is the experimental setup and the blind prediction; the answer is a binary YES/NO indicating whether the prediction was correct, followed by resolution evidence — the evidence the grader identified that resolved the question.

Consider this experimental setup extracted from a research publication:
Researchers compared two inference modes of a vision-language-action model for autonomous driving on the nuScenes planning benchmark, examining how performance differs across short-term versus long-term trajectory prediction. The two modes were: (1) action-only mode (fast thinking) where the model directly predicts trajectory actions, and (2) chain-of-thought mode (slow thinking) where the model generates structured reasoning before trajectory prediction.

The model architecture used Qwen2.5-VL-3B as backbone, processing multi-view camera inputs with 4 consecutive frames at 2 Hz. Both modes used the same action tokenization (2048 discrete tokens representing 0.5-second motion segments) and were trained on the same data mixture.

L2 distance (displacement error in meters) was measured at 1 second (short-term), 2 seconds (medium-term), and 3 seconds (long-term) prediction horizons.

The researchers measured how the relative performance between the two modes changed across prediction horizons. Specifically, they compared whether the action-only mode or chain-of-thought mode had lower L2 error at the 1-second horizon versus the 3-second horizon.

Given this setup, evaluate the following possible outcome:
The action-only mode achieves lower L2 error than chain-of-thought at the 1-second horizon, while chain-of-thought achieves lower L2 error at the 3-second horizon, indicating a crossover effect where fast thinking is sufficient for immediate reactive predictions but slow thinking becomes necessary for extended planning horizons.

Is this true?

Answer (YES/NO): NO